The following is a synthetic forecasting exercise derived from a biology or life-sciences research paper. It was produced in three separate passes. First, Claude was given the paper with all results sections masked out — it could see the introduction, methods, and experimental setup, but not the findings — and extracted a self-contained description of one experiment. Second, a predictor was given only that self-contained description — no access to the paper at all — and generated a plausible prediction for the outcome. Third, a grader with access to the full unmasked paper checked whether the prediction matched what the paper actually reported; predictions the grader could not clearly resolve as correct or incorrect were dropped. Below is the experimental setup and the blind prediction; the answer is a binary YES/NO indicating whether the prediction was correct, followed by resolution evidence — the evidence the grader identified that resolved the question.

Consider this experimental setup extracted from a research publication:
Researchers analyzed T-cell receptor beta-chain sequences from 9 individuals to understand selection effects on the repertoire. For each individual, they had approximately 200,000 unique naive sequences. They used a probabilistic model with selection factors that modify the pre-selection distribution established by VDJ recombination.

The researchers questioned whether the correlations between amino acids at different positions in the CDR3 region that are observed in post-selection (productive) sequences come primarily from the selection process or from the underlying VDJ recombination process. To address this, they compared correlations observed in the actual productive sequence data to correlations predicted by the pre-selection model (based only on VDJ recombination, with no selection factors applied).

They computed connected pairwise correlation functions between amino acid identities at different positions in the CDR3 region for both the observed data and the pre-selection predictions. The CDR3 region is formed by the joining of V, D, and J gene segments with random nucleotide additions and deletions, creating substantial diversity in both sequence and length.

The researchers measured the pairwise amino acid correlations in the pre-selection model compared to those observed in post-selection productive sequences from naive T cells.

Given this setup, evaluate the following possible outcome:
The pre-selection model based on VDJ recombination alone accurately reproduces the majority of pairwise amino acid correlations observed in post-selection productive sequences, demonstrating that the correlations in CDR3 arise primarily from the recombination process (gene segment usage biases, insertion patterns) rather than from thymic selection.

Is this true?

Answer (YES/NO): NO